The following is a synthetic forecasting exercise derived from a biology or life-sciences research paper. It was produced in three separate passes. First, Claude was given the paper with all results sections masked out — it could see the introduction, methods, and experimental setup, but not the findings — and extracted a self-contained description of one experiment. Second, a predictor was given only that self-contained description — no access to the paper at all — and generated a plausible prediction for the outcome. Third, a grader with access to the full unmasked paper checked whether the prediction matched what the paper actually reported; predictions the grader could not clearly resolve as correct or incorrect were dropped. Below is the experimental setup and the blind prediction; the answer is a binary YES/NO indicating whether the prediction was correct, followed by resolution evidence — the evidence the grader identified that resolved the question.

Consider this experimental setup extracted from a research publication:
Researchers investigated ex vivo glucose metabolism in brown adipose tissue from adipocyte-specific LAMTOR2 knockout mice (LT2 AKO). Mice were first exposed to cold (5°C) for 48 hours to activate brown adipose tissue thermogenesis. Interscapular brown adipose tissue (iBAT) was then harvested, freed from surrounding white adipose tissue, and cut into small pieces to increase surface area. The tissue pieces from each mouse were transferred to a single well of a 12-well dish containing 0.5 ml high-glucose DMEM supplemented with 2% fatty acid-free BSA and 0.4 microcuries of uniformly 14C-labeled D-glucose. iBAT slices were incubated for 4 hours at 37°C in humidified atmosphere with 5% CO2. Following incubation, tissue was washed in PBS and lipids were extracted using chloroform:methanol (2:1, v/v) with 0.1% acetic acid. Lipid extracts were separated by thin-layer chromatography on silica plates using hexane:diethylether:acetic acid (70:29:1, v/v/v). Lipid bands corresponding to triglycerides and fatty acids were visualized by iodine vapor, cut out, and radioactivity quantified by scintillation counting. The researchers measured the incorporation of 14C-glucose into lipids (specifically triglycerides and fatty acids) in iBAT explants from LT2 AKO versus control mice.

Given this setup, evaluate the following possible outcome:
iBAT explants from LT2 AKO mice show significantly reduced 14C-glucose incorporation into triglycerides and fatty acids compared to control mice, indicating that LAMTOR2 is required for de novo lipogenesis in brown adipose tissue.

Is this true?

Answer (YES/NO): YES